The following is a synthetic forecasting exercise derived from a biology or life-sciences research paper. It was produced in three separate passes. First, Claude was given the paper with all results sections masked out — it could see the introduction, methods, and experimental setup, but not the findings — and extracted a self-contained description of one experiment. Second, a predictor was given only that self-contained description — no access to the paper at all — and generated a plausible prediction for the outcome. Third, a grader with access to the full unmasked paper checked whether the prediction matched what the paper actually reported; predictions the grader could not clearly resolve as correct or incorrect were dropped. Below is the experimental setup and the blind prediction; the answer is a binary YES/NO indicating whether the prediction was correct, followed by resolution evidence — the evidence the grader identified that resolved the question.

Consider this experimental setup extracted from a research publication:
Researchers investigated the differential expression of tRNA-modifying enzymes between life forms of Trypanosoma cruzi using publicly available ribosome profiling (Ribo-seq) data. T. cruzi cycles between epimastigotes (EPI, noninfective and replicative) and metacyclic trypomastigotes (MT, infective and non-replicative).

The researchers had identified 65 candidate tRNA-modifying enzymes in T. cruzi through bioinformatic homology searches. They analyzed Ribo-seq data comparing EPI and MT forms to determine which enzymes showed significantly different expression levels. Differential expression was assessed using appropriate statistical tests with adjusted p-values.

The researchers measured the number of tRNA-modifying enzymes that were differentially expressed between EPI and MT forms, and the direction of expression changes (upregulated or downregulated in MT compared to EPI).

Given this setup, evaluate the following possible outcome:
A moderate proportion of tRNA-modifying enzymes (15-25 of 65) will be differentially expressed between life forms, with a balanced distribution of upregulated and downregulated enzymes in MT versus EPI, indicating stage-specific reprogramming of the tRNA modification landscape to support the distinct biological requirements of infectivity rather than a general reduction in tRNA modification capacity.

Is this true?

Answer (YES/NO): NO